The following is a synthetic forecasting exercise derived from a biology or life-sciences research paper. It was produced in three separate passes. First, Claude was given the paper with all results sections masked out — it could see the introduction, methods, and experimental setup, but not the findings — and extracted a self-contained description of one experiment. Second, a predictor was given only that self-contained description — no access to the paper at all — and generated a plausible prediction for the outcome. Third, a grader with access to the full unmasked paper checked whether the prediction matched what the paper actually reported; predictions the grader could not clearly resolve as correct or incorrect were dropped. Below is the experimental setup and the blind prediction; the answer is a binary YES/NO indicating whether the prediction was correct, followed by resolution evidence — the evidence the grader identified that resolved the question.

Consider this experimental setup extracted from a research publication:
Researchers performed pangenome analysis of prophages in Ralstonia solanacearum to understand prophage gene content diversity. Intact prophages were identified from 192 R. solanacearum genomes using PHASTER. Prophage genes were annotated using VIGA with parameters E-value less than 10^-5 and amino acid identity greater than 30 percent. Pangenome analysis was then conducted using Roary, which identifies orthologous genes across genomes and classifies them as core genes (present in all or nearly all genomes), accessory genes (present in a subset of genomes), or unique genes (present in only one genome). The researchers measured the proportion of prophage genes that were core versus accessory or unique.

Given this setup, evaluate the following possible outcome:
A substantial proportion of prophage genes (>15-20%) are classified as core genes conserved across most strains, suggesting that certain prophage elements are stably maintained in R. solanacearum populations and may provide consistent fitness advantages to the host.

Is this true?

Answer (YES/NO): NO